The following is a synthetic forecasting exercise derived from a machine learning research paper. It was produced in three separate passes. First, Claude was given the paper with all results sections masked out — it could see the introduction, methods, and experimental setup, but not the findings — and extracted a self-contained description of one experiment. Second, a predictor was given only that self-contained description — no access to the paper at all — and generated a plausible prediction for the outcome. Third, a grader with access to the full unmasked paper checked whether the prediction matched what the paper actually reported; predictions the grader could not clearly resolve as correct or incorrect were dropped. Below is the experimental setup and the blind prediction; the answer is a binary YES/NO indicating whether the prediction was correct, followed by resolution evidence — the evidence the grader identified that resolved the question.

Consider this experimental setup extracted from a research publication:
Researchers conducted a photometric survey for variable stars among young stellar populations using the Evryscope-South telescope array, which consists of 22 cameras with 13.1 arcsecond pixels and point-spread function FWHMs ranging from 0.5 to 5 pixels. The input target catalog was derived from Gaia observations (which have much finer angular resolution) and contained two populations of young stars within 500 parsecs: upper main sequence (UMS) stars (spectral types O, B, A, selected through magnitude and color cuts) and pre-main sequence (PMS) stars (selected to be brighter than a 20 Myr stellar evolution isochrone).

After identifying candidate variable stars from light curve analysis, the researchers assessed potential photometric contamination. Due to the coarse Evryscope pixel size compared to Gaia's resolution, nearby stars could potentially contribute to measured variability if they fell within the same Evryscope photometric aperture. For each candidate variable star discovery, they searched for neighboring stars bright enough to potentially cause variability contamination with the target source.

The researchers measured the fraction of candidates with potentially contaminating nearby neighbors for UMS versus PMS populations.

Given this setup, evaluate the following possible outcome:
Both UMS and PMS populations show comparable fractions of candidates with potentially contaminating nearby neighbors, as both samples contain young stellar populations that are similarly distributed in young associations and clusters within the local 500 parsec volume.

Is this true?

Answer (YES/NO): NO